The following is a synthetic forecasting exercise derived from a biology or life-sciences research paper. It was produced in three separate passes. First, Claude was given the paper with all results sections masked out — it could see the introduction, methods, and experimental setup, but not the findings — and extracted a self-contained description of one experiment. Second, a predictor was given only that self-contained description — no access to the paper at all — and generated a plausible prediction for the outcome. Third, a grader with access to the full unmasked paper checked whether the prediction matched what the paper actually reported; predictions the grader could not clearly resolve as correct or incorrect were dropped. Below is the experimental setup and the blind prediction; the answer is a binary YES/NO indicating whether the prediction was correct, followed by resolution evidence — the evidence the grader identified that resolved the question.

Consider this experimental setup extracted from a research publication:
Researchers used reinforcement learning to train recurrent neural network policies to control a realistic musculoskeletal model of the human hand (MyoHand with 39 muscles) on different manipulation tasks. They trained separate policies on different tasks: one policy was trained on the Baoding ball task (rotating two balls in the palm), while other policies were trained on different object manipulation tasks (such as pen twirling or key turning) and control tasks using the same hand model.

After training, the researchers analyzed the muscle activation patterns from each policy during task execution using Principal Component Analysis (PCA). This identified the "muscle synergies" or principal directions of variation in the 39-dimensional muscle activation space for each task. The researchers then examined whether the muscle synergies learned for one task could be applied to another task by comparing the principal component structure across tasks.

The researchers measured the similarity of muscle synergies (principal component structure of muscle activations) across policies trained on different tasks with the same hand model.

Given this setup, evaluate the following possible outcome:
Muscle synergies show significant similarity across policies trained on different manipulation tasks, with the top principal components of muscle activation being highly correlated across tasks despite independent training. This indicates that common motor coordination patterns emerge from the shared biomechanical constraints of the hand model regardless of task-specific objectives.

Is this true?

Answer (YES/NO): NO